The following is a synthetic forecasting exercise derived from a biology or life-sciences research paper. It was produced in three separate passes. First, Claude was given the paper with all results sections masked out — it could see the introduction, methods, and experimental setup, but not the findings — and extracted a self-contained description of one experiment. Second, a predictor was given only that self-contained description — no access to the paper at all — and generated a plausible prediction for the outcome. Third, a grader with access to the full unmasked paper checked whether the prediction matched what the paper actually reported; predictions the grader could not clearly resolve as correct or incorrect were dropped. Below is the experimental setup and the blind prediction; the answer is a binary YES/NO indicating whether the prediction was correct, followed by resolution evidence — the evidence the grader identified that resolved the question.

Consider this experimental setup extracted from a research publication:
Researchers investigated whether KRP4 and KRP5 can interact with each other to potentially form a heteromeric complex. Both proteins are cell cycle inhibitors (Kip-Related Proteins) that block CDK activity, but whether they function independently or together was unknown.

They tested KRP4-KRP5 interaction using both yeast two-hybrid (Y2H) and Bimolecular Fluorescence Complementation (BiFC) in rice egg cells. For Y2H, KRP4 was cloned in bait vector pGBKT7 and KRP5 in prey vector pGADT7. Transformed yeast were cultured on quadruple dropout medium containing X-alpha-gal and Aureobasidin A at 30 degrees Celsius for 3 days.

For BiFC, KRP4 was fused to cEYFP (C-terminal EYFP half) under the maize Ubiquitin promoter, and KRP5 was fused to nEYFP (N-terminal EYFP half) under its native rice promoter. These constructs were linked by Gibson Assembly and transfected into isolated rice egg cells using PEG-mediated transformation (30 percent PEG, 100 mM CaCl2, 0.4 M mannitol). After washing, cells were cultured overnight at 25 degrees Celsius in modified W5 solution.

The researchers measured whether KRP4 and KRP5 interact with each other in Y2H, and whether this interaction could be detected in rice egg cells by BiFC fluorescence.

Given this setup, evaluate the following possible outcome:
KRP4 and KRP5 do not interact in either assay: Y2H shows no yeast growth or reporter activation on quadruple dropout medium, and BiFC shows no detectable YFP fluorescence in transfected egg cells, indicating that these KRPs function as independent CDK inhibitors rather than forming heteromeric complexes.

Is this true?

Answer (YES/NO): NO